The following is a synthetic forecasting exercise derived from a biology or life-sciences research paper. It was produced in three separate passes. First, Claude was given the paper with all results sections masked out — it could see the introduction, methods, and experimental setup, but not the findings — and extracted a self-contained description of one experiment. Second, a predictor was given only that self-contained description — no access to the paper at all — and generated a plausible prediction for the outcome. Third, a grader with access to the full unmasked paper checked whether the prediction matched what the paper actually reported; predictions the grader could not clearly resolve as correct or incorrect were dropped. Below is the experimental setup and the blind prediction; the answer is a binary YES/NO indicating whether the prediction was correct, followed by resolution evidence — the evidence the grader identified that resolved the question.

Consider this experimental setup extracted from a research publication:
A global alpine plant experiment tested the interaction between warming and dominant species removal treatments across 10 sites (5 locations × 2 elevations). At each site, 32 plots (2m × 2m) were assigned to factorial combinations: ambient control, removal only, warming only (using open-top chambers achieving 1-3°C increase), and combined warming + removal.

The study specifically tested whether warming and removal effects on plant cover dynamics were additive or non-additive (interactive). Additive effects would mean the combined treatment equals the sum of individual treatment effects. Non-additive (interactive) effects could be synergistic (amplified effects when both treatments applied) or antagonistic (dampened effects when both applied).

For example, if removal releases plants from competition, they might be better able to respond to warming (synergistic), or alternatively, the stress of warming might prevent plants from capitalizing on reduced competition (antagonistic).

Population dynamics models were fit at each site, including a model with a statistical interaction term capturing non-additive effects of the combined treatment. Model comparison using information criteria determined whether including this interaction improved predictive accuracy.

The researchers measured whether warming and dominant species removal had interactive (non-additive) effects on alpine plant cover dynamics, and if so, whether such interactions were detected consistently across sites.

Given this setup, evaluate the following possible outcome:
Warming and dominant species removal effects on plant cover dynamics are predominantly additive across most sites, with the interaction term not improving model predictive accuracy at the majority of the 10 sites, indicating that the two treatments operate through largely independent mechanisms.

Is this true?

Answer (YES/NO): YES